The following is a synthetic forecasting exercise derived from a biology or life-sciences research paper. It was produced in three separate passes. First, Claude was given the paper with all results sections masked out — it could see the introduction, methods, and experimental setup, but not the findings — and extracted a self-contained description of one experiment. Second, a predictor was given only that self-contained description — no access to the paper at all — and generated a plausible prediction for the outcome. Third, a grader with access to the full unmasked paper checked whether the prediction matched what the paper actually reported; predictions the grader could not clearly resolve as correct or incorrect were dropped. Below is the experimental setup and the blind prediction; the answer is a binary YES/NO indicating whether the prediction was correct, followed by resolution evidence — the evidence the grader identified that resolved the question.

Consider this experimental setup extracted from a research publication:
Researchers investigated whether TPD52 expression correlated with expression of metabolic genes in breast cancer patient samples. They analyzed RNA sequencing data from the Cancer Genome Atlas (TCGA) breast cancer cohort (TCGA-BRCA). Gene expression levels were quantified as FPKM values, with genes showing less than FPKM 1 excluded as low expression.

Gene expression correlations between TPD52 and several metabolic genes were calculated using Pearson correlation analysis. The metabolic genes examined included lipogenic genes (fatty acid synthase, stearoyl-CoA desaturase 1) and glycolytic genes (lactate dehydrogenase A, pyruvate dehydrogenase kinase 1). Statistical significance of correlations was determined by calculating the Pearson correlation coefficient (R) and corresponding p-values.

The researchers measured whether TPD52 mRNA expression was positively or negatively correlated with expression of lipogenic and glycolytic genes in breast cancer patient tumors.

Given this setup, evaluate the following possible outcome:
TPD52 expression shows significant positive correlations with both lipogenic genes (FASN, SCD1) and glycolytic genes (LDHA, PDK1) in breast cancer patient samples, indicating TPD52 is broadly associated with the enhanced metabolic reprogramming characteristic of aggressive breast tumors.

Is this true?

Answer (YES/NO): NO